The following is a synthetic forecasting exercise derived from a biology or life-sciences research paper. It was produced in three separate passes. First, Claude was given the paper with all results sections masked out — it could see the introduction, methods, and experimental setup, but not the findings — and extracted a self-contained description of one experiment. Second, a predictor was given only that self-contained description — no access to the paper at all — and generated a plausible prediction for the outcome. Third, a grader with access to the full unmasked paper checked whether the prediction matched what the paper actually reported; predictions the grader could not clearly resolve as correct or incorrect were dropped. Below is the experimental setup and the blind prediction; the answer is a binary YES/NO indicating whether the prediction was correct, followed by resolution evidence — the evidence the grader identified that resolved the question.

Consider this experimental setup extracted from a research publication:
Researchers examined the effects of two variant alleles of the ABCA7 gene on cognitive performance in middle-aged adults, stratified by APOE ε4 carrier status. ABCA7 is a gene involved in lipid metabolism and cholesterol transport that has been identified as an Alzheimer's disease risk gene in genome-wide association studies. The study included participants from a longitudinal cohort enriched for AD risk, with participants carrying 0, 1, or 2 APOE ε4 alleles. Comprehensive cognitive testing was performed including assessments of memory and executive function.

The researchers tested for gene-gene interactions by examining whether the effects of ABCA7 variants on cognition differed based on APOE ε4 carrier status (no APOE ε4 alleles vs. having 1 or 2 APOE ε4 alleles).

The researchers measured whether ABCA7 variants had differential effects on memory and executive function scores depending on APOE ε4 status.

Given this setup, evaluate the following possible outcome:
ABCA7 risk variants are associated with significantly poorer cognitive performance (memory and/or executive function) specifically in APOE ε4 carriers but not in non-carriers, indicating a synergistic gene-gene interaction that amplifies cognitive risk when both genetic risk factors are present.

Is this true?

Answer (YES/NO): NO